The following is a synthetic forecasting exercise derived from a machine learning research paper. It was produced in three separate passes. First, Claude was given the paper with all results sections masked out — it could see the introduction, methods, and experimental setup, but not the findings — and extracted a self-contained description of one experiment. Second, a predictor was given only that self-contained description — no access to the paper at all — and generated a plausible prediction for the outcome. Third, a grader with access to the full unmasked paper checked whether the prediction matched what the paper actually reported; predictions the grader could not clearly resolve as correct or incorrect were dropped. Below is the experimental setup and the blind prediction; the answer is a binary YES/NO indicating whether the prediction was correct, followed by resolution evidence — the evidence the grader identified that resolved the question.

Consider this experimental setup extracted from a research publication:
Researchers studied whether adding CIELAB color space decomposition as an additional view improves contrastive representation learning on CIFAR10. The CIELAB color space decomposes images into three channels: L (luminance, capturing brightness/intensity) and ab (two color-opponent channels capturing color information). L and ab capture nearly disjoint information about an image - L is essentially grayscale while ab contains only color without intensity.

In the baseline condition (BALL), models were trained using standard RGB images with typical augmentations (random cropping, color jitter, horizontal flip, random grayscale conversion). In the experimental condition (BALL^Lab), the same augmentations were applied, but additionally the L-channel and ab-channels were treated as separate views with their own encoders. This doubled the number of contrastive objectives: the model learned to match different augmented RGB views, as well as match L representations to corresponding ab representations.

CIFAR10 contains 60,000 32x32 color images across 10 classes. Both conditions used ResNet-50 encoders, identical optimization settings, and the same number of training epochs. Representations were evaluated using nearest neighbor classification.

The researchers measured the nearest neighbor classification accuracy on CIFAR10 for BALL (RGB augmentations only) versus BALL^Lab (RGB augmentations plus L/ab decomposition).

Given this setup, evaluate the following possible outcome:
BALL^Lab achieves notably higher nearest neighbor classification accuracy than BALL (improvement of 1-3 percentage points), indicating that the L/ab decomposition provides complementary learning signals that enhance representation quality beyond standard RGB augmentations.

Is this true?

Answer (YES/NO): NO